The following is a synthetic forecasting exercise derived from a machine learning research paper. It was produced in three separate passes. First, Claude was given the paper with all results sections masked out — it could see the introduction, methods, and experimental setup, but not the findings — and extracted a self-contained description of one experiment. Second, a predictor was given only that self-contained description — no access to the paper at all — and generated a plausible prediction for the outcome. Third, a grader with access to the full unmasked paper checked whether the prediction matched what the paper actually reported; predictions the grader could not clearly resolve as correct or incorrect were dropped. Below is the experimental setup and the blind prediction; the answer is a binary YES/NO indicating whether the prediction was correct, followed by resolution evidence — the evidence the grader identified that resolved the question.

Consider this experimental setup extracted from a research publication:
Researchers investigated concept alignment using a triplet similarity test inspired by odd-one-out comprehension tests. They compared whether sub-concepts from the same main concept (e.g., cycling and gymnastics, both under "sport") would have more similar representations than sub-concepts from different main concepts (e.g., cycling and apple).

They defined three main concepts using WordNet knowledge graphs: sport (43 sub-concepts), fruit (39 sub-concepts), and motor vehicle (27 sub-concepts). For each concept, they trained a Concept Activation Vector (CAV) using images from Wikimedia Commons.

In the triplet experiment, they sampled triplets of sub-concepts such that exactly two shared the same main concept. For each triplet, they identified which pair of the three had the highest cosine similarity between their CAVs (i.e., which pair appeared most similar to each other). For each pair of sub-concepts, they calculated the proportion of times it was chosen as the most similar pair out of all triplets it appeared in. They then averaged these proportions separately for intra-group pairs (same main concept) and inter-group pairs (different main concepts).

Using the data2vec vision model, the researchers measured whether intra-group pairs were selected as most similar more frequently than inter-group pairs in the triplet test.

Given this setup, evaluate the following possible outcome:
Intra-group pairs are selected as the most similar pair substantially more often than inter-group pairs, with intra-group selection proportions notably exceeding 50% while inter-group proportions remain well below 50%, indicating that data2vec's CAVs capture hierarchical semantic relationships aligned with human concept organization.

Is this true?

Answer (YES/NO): YES